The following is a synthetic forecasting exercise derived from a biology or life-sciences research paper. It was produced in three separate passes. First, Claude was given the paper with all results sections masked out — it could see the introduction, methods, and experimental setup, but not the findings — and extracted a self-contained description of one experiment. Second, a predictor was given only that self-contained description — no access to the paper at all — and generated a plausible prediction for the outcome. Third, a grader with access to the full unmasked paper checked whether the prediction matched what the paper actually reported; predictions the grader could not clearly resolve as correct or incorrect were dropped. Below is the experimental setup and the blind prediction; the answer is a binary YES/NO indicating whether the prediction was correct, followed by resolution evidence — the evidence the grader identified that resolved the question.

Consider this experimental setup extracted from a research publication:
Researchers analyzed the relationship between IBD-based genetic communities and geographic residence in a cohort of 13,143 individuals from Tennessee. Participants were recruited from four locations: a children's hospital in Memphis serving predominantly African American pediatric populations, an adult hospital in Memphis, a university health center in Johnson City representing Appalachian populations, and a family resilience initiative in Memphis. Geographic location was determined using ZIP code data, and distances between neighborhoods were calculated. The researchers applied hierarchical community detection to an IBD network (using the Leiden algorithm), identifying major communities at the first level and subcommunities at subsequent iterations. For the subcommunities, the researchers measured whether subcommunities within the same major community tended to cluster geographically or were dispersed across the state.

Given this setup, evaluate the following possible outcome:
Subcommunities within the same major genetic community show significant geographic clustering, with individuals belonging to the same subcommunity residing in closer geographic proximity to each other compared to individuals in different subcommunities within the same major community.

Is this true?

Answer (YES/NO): YES